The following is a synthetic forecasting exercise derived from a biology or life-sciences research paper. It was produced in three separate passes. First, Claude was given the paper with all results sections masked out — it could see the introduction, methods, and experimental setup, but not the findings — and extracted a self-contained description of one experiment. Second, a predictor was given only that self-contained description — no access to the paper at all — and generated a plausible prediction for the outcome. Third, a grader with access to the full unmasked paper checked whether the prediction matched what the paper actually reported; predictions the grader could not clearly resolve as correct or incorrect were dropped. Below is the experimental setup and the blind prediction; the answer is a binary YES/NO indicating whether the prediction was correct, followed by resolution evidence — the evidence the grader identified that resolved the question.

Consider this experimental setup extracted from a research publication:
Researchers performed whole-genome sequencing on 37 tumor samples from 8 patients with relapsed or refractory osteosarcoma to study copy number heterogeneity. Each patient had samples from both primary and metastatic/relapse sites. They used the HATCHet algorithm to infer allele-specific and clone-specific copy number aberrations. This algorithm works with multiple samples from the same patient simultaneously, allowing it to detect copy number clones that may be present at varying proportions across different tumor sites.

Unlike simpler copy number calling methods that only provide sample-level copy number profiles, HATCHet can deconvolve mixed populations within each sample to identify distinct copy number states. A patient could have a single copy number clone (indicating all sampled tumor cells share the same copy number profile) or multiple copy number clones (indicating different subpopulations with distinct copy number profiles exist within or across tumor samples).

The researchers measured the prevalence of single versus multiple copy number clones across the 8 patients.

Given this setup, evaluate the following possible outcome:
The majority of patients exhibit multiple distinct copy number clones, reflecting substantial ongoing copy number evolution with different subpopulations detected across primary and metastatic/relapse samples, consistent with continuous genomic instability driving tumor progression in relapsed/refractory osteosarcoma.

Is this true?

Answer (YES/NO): NO